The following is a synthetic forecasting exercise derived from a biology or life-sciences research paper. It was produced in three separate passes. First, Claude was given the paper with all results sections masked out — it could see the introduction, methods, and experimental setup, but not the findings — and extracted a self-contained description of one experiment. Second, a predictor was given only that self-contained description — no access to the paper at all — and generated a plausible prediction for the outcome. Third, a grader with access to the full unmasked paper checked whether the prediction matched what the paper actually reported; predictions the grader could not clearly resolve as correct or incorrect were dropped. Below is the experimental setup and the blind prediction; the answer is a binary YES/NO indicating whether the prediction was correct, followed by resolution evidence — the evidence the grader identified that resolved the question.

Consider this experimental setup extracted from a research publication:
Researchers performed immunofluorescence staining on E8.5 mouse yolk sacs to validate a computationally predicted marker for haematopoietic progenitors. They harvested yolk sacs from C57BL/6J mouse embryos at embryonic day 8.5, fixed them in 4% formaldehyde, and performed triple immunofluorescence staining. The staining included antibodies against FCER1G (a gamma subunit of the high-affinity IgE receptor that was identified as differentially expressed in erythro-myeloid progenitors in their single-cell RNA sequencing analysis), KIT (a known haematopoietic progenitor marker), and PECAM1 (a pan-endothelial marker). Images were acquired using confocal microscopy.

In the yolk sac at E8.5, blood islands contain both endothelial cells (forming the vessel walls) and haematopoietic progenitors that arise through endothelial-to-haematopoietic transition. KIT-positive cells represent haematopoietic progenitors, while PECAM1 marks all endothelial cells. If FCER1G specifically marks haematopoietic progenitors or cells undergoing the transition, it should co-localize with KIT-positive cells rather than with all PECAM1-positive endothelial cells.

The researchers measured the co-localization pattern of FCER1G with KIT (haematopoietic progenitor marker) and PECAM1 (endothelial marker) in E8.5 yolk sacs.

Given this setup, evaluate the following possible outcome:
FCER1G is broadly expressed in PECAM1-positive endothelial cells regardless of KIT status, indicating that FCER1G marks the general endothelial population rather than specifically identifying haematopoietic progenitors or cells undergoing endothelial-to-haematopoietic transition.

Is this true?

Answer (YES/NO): NO